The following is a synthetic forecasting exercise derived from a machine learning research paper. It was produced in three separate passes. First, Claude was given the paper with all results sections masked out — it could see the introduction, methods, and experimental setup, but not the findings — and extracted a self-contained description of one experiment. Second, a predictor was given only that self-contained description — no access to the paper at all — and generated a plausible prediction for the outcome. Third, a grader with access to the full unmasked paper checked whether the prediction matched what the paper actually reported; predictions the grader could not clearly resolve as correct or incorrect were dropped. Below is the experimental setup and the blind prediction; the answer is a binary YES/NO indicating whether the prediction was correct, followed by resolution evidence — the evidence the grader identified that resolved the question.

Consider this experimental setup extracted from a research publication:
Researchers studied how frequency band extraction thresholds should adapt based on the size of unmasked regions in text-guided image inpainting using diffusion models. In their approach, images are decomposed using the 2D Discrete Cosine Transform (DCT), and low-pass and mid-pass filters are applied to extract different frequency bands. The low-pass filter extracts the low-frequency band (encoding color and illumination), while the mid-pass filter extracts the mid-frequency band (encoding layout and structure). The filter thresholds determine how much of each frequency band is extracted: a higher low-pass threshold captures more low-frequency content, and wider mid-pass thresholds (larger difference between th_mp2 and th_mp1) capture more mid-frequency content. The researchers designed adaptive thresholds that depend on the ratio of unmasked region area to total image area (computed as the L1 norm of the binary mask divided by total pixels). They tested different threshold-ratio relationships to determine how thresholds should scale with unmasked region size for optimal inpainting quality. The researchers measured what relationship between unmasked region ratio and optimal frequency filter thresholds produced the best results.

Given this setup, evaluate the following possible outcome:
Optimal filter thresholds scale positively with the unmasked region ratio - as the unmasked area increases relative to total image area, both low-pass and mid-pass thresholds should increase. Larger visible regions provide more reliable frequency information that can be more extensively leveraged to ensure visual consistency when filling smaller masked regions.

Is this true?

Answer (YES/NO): NO